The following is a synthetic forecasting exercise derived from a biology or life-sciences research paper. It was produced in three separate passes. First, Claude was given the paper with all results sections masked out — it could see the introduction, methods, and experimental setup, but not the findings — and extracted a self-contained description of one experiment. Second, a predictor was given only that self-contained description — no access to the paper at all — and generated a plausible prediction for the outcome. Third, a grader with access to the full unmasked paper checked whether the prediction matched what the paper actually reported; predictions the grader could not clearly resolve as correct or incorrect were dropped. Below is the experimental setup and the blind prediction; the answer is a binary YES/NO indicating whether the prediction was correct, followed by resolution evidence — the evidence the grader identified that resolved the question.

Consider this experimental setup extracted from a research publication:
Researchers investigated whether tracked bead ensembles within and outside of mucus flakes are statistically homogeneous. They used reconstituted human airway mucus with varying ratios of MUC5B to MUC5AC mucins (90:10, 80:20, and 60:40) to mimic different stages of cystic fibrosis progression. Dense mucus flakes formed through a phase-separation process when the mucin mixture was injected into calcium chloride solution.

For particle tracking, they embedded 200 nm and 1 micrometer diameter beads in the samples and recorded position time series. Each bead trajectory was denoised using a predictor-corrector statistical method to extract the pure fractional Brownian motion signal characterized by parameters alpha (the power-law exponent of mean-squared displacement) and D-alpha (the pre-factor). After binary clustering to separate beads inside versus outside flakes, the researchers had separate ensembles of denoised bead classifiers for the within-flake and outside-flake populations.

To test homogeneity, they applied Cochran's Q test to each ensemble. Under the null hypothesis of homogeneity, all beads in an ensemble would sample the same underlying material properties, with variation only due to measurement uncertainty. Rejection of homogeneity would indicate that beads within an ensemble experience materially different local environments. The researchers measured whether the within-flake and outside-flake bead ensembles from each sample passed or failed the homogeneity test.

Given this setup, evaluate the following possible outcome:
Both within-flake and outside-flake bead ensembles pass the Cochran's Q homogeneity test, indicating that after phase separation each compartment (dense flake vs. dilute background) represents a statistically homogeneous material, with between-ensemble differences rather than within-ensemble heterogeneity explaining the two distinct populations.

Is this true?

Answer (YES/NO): NO